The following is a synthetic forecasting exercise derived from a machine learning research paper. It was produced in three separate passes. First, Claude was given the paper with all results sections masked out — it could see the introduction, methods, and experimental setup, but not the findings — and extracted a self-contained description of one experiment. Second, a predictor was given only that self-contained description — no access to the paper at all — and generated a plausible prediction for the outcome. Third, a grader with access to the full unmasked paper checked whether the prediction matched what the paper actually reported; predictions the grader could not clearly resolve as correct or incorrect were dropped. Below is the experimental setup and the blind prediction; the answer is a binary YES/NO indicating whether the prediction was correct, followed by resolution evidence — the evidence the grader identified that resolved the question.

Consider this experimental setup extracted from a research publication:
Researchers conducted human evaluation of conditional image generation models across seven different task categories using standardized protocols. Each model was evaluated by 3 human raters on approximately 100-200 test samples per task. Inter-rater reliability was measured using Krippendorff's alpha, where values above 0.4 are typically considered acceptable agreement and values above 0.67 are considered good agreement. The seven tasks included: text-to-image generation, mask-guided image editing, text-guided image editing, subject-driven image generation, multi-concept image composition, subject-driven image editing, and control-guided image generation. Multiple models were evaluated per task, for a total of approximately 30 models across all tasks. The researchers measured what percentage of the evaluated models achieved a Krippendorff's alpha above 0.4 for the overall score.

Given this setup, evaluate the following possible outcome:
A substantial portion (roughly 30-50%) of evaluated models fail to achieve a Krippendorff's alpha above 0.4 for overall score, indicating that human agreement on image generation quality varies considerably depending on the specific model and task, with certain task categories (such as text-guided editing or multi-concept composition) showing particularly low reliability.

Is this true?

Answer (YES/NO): NO